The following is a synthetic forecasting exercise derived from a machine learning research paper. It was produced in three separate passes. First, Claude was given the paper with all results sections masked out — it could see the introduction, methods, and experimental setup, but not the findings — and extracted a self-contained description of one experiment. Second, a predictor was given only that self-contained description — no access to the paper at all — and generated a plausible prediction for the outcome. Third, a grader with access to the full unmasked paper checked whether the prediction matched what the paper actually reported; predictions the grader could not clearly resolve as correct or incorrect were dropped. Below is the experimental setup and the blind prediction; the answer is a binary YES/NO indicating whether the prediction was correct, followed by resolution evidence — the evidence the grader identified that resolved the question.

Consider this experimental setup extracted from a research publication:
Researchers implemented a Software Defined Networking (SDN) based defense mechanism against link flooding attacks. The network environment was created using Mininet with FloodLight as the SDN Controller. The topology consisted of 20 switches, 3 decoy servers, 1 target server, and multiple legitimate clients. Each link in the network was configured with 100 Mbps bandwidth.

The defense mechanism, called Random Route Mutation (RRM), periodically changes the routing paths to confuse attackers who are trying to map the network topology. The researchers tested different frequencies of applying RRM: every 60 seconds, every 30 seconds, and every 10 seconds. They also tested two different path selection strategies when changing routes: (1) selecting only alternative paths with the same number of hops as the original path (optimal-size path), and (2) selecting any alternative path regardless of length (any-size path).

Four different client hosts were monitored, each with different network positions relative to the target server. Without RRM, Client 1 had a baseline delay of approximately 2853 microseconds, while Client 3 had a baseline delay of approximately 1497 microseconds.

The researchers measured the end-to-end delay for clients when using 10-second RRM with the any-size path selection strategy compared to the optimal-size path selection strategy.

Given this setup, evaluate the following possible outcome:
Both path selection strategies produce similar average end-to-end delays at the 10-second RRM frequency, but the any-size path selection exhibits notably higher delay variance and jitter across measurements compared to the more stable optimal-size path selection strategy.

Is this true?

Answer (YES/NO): NO